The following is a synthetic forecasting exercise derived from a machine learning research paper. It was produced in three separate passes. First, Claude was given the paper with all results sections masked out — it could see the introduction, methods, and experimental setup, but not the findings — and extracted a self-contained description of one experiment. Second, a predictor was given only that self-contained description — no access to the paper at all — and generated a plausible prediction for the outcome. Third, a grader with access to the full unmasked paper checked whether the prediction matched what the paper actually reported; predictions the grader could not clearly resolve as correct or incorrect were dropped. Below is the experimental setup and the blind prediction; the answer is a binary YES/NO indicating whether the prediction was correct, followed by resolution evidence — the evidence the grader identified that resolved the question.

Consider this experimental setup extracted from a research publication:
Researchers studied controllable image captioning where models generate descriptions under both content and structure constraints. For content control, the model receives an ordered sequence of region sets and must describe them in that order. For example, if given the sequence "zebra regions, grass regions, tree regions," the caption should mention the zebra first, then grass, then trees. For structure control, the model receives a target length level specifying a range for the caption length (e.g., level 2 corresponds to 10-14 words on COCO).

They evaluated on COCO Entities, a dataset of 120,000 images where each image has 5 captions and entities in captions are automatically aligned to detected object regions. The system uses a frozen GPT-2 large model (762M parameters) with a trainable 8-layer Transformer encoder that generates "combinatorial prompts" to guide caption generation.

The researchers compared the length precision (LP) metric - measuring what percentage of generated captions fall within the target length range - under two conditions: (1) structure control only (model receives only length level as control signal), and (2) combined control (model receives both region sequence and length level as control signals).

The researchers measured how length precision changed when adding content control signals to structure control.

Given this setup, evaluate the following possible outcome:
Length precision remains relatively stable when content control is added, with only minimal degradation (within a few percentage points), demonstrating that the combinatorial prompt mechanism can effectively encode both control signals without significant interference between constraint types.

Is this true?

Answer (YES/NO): NO